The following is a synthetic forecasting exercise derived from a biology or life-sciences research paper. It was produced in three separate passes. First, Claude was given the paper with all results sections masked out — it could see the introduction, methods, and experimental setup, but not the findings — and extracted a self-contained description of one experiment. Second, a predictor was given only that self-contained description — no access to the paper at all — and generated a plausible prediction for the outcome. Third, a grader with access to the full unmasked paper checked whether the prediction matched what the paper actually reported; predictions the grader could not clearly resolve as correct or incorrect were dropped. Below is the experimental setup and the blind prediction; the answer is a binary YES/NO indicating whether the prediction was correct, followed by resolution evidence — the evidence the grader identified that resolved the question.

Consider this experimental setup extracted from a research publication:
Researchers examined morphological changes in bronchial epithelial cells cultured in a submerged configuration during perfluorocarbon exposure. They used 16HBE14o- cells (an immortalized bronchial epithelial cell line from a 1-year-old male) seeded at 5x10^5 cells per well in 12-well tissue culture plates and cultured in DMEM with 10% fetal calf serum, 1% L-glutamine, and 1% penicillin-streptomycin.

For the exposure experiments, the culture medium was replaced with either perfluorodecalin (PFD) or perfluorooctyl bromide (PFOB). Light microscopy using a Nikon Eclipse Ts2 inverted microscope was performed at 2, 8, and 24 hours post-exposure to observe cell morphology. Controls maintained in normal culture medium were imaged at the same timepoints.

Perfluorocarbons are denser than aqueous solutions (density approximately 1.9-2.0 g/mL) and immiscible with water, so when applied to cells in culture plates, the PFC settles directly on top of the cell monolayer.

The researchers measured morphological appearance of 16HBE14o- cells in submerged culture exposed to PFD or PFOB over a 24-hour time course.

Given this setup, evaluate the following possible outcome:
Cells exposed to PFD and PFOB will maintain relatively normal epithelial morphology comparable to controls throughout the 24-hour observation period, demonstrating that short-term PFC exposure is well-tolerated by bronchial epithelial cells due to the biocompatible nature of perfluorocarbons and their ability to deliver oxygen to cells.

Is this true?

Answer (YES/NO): NO